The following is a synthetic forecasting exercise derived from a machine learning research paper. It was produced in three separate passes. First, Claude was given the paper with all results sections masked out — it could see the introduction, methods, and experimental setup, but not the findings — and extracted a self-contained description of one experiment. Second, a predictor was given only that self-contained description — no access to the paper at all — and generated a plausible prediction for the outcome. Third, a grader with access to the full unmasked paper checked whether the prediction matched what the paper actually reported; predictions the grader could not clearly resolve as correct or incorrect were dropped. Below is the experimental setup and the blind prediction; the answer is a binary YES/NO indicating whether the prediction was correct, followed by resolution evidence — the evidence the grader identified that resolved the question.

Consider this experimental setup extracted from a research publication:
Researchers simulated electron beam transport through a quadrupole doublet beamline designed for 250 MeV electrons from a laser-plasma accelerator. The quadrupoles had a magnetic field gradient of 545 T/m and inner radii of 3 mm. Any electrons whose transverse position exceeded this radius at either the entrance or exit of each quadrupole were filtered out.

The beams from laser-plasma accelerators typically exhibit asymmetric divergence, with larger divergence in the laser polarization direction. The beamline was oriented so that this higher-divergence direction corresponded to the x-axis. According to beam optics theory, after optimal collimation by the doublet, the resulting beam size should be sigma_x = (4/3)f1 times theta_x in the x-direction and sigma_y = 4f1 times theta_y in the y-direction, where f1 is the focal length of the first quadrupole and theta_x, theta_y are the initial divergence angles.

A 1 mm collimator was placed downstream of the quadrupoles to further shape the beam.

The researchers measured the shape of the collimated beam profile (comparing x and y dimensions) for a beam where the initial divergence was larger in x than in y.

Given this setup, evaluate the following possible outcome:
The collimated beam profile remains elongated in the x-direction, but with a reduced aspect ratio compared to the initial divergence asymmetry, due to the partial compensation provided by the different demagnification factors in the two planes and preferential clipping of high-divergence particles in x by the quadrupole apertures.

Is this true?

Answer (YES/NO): NO